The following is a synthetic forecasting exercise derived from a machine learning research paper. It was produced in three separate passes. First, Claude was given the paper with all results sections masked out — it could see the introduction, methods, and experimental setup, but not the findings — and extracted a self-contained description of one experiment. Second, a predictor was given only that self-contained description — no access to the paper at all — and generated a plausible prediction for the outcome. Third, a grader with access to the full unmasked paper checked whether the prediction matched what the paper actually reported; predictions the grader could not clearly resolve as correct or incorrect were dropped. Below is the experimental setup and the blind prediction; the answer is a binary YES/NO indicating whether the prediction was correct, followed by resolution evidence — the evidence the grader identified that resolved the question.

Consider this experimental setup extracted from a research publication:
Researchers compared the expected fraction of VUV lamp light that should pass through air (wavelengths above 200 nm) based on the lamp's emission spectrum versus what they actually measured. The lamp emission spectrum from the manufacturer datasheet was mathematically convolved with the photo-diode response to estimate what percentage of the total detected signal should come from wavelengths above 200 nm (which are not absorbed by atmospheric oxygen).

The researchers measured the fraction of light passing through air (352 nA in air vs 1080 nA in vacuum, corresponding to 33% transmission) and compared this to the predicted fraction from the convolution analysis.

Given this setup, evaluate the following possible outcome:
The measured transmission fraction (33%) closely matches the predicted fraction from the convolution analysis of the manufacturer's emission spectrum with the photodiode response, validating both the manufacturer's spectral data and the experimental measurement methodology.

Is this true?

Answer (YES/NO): NO